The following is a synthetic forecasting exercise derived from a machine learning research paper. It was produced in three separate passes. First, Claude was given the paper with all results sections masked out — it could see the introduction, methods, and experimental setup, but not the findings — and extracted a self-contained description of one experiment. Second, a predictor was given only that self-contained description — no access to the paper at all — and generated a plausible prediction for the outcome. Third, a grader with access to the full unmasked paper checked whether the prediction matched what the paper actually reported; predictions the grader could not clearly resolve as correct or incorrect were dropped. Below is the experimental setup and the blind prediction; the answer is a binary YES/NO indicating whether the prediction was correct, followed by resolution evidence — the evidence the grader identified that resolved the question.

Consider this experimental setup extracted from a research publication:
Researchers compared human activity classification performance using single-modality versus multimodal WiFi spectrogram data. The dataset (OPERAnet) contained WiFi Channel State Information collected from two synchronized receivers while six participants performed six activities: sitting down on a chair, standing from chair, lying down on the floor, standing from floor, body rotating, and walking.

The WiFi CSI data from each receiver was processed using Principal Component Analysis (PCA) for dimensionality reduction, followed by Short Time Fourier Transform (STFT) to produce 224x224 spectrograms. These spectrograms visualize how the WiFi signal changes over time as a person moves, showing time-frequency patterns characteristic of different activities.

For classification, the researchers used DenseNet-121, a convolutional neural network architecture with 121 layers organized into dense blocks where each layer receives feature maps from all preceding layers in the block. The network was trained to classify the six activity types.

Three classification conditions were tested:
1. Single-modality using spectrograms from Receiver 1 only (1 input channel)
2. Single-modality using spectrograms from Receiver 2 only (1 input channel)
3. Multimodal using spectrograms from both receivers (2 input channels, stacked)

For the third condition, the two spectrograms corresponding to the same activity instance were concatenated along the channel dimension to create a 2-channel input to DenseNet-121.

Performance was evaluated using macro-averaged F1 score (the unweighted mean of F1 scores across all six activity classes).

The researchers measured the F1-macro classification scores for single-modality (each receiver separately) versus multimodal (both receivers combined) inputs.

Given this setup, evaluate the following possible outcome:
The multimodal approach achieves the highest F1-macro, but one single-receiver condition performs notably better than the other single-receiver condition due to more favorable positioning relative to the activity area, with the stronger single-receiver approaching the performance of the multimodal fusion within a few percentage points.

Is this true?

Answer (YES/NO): YES